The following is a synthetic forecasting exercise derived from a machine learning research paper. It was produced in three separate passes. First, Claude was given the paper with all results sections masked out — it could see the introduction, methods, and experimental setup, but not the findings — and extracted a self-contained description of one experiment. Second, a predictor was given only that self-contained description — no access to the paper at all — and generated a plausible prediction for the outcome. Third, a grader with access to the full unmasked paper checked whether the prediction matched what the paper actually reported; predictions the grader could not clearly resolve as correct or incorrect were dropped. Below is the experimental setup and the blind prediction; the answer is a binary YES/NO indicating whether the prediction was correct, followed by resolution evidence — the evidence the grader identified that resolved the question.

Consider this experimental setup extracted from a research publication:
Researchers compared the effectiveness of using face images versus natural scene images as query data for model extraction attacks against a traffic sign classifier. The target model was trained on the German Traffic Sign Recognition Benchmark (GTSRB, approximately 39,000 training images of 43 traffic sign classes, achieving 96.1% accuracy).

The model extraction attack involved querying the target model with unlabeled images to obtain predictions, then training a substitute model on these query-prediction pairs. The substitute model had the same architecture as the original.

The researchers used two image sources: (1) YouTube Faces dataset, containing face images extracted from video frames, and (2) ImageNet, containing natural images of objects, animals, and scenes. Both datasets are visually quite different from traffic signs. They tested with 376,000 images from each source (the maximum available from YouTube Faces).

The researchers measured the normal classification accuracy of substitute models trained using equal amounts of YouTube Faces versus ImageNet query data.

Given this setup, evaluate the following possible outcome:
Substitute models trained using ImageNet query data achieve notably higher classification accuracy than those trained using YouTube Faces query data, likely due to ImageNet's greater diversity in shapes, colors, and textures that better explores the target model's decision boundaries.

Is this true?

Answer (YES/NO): YES